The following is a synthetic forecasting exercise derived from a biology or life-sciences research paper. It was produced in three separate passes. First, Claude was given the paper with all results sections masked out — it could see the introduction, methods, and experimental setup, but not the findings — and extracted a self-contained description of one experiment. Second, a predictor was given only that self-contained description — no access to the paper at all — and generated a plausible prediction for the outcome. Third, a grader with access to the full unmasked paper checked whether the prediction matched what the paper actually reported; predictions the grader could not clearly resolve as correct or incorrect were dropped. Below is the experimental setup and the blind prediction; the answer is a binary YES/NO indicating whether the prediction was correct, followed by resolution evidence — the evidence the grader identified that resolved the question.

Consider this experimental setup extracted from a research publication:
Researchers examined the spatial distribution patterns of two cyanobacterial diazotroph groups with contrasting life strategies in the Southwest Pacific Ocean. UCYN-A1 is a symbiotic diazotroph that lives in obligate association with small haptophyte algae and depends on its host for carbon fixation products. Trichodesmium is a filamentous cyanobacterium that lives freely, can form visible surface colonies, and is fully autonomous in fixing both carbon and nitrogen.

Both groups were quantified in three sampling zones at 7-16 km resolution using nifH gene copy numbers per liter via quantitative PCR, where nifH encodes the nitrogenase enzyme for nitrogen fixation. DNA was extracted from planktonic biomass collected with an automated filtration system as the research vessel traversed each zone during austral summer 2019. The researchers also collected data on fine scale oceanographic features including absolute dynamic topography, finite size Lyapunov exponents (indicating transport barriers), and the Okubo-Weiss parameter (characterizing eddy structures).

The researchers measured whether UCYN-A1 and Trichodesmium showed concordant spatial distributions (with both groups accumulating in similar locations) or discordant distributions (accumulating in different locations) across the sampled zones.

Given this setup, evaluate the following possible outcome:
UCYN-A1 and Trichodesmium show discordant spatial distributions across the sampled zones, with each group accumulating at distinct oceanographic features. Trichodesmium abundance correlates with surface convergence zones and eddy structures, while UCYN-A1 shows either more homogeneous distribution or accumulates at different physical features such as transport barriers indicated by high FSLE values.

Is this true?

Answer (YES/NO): YES